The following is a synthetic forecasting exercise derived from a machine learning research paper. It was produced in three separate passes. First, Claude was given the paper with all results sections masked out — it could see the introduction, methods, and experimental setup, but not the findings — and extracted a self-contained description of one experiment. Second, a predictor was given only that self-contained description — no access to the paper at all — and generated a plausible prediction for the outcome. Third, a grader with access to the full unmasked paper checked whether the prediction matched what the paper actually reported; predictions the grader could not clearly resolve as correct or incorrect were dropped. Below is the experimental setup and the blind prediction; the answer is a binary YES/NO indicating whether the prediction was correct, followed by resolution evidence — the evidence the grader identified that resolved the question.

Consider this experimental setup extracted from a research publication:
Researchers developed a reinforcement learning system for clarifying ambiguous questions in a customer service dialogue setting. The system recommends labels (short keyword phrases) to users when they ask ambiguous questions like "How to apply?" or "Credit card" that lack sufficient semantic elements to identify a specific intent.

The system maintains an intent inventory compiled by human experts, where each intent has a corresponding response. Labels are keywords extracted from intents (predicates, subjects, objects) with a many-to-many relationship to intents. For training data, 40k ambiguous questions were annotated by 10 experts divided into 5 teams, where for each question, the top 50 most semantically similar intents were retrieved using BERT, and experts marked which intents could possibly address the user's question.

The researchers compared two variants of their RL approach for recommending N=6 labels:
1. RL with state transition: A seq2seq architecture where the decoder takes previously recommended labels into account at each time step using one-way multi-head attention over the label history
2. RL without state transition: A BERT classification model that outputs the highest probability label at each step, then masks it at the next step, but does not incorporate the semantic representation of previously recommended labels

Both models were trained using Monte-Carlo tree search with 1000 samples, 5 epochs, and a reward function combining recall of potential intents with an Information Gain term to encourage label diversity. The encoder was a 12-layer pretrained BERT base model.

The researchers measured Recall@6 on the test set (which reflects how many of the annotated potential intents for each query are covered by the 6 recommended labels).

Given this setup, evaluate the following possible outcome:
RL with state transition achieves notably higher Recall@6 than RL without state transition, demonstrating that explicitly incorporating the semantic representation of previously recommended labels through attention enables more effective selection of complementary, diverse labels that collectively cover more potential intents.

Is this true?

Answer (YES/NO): YES